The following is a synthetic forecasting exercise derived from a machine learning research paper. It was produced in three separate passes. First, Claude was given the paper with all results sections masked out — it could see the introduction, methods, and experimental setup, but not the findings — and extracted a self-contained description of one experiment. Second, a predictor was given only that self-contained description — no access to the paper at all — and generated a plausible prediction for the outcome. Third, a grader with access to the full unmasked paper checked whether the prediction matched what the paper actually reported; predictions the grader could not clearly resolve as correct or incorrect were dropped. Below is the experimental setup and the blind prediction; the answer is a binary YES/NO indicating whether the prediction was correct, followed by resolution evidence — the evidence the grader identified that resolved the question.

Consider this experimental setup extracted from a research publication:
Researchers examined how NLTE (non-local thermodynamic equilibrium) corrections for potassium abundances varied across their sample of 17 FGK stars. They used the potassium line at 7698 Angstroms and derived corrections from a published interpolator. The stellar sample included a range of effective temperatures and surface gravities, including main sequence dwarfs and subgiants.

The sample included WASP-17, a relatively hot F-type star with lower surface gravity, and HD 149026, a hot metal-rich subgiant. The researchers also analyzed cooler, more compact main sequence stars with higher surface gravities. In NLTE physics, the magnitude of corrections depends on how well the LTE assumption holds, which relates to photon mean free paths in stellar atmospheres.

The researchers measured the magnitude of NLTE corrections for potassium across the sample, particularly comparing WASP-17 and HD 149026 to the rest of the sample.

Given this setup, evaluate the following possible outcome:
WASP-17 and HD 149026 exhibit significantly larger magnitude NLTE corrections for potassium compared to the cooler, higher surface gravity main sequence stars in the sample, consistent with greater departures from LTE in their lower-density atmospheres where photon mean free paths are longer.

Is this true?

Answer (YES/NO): YES